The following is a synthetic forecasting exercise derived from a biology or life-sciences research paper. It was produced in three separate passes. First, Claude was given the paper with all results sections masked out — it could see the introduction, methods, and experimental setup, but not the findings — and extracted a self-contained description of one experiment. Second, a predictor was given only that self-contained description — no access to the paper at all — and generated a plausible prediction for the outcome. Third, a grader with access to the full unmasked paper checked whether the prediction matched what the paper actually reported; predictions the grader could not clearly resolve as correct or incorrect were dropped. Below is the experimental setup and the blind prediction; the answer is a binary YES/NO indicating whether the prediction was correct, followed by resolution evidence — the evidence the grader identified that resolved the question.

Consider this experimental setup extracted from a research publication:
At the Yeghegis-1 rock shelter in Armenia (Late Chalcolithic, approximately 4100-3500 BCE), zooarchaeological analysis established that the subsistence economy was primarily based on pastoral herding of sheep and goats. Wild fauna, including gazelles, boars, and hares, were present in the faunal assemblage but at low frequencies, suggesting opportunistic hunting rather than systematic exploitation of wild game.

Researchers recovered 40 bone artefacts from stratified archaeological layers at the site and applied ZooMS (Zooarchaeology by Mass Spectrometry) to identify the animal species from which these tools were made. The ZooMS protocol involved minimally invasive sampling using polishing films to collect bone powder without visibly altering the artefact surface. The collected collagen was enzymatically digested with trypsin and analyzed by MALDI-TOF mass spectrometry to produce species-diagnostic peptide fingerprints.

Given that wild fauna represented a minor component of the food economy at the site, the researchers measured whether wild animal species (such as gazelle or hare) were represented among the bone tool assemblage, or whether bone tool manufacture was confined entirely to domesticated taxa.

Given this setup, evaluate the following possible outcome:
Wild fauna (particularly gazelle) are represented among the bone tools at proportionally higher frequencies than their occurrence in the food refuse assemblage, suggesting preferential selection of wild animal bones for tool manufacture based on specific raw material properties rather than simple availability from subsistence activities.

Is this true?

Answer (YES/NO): NO